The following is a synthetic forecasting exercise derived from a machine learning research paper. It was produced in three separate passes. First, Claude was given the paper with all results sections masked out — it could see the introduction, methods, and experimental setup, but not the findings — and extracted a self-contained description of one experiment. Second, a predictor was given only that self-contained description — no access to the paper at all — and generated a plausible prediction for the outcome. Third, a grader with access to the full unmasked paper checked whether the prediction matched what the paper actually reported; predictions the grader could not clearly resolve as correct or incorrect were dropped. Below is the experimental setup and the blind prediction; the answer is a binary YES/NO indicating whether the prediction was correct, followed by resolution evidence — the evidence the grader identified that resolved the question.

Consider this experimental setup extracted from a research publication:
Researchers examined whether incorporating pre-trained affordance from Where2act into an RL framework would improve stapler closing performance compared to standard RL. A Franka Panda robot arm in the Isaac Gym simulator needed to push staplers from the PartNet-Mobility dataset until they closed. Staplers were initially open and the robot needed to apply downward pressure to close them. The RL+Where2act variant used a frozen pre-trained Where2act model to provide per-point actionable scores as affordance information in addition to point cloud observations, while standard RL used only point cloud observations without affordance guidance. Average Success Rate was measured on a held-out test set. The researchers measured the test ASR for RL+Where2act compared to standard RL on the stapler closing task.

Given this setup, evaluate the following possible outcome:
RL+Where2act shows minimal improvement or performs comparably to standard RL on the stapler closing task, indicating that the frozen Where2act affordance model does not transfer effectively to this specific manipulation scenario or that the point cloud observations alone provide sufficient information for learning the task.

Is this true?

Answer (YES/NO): YES